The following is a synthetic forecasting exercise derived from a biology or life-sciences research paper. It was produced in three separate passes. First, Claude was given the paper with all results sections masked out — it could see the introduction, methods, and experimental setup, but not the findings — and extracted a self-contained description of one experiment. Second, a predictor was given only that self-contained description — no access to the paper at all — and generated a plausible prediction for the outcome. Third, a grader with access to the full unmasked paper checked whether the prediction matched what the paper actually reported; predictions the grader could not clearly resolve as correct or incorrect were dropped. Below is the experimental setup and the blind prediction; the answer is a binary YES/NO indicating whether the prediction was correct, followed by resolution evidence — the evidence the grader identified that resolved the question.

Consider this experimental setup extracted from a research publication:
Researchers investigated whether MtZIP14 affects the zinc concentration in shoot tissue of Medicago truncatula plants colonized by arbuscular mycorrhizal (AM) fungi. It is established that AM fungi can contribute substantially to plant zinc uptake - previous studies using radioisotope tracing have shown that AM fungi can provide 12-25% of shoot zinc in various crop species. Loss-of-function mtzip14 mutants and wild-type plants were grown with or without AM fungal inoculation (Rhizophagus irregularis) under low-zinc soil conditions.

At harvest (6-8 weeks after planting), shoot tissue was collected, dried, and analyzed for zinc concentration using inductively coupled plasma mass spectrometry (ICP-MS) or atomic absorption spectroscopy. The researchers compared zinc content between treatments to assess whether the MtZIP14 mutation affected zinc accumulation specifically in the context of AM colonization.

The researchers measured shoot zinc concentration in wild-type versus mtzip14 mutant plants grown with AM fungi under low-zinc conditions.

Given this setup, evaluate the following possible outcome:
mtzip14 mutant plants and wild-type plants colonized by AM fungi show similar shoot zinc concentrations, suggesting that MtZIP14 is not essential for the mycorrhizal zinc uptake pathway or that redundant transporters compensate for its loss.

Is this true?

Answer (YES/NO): NO